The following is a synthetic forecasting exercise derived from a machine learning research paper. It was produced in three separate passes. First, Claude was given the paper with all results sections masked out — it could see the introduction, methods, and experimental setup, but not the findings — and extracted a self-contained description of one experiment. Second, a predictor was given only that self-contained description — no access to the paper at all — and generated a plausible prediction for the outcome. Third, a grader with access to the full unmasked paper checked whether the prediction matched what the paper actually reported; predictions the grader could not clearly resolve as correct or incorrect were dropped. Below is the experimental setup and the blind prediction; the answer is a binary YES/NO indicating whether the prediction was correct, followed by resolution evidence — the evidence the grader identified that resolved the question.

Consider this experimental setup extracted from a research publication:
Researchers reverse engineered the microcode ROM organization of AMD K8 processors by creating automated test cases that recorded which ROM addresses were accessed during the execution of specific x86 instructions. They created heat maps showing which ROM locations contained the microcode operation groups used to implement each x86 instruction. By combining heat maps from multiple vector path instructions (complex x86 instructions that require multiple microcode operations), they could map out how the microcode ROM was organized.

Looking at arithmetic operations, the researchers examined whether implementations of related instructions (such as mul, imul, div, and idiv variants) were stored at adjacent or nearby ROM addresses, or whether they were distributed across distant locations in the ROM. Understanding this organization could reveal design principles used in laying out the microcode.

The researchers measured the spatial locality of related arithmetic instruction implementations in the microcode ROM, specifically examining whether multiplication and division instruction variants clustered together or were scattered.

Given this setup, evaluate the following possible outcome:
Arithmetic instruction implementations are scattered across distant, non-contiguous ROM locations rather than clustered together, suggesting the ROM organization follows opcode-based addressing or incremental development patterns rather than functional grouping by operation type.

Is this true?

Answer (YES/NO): NO